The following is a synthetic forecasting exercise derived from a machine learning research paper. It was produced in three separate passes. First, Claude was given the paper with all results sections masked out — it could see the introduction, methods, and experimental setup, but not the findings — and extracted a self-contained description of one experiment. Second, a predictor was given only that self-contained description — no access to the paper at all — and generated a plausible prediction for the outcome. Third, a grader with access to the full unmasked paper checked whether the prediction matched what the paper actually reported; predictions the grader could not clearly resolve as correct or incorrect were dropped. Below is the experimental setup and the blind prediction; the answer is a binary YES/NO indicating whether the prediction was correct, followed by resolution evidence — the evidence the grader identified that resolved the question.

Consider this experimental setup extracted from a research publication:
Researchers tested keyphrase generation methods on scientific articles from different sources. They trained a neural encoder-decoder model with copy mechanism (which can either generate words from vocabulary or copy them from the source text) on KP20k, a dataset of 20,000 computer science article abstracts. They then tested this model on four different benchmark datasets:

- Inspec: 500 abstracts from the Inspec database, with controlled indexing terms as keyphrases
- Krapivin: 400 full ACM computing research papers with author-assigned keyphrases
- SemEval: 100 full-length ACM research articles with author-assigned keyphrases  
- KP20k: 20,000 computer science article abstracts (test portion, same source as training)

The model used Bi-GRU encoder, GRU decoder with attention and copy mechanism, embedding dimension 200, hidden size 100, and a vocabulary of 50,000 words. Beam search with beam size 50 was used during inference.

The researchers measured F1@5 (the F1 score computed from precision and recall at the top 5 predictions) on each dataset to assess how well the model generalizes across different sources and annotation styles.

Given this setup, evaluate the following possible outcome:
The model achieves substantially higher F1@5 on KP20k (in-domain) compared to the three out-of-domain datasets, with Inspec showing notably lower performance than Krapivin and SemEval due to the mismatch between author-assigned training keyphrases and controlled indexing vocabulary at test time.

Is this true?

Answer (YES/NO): NO